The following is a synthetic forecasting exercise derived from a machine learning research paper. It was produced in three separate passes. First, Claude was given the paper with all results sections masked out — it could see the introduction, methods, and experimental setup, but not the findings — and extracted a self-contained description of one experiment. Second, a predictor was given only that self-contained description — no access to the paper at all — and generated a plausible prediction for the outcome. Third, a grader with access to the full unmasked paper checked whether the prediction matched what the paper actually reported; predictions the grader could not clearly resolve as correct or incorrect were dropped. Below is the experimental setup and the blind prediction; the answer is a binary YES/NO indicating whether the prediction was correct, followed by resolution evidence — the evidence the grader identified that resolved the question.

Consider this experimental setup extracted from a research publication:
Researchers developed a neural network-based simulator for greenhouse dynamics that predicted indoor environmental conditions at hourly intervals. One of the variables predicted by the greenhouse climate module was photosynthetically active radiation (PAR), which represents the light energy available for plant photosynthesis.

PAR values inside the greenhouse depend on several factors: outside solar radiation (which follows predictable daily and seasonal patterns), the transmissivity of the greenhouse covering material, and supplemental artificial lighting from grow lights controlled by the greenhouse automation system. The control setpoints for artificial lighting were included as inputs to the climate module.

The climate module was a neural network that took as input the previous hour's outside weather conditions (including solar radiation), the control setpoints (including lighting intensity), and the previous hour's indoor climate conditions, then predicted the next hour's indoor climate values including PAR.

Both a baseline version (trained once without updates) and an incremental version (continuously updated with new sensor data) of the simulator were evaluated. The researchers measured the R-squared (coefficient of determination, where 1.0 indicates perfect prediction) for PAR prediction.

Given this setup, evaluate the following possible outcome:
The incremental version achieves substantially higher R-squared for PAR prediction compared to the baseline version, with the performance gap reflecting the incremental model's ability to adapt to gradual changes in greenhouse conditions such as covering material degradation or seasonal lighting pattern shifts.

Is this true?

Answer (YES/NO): NO